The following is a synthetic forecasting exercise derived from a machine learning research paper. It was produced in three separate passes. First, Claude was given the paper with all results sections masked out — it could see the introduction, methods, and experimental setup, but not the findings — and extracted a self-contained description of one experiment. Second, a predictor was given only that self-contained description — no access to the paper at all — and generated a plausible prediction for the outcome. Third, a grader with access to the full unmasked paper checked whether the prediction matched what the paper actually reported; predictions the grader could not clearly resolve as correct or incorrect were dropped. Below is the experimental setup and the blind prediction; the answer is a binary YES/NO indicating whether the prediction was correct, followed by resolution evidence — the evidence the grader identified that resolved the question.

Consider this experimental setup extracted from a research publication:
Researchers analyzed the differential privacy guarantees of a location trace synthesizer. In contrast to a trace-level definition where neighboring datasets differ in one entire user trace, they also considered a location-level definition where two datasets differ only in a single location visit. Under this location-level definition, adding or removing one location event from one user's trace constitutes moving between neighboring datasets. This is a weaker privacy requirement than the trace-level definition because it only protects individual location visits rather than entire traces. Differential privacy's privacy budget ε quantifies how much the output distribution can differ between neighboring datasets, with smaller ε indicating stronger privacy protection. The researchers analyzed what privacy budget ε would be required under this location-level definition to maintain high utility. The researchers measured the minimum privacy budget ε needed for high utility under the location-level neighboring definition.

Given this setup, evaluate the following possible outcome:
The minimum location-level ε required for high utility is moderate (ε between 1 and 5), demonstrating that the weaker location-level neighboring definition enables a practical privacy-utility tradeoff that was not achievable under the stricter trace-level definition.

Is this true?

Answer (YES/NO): NO